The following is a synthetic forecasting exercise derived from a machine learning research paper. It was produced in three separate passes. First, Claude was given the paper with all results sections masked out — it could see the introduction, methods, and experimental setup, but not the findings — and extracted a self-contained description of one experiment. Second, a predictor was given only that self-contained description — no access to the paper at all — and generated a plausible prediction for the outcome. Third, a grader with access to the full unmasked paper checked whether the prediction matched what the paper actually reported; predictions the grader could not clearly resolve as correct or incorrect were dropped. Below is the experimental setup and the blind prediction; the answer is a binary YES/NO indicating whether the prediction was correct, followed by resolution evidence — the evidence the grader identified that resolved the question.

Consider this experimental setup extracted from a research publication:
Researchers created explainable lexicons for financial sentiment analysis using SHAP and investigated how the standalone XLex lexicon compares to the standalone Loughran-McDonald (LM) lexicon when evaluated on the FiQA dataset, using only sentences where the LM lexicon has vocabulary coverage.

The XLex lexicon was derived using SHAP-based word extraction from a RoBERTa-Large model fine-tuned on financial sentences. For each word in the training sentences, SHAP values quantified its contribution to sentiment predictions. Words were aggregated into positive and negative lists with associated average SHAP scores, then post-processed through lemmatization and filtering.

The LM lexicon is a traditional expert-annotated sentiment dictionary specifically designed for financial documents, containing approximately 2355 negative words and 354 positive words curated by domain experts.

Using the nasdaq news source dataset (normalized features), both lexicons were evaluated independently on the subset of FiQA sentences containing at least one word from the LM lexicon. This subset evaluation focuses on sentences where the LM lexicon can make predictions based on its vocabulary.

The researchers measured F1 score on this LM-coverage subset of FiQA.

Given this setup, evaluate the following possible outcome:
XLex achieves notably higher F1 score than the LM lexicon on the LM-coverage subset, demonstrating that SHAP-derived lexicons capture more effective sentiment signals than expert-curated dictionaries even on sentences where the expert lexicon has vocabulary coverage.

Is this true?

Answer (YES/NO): NO